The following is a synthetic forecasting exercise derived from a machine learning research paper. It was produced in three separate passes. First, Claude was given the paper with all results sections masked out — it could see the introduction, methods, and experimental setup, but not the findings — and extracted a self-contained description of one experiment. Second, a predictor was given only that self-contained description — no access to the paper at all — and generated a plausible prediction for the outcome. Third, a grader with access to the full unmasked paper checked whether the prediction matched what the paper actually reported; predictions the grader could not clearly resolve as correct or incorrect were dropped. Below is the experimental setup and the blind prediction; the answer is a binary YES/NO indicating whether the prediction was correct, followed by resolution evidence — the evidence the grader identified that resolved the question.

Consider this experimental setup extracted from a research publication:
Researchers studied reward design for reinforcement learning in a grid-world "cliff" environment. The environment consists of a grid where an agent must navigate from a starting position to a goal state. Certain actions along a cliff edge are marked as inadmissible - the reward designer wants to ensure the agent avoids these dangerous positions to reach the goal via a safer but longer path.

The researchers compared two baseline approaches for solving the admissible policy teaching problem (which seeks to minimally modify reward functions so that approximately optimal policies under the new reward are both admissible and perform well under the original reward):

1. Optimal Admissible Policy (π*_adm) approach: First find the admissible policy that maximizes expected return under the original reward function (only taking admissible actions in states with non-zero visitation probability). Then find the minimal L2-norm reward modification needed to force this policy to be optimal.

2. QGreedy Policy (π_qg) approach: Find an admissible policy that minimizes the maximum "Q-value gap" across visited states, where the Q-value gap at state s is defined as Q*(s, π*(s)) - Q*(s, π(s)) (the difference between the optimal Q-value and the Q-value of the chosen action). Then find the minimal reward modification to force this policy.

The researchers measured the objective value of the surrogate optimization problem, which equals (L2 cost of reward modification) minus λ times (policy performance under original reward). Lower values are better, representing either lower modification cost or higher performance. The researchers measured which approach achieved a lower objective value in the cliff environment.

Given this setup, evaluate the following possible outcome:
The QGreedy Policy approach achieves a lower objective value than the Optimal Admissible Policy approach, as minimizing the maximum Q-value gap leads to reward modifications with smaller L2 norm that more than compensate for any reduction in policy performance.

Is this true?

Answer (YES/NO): NO